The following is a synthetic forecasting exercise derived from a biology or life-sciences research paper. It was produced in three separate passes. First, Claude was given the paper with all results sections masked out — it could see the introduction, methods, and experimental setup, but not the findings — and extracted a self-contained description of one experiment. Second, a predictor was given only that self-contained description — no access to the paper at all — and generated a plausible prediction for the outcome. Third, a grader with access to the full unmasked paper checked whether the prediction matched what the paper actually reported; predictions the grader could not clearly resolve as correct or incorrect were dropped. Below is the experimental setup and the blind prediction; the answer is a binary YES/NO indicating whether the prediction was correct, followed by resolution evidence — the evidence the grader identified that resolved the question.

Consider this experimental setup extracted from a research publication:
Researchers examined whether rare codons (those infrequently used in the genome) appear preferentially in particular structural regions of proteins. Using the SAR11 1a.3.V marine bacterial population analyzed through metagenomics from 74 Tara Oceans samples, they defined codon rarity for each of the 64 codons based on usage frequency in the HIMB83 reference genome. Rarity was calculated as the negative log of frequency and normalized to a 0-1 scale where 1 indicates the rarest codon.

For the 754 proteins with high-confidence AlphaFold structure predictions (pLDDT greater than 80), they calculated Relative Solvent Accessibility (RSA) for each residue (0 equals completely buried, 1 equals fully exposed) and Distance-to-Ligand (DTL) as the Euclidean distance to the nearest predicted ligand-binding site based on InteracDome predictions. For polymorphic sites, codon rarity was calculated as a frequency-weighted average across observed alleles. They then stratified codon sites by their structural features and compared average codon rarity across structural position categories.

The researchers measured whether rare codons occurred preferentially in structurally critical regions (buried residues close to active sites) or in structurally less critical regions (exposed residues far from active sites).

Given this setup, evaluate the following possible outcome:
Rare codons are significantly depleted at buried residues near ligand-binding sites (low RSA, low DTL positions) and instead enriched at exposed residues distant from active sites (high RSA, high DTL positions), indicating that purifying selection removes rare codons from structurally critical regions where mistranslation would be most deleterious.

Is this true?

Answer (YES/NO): YES